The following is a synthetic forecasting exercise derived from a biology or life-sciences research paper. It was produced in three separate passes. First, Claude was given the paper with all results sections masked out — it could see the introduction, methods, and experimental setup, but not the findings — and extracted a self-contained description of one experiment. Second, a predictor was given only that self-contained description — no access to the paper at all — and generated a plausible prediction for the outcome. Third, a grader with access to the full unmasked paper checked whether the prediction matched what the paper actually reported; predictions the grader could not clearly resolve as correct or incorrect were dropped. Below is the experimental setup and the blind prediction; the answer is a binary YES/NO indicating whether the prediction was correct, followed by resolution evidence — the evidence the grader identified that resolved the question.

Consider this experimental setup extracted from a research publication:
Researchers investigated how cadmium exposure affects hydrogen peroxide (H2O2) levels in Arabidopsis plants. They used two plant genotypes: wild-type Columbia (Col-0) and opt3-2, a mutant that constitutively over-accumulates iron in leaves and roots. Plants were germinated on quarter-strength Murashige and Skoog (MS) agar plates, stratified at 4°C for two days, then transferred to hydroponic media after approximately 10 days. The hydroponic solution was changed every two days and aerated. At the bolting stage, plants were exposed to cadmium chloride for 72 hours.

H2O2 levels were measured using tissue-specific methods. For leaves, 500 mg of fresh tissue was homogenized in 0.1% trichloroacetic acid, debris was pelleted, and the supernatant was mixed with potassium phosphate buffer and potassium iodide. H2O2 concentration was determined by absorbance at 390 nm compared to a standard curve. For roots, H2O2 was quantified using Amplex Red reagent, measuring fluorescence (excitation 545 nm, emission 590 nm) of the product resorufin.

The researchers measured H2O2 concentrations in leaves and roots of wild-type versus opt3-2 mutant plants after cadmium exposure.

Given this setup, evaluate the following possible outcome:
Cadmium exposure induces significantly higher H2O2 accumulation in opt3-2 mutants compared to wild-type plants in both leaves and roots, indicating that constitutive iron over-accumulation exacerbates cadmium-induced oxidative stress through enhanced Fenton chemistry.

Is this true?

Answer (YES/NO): NO